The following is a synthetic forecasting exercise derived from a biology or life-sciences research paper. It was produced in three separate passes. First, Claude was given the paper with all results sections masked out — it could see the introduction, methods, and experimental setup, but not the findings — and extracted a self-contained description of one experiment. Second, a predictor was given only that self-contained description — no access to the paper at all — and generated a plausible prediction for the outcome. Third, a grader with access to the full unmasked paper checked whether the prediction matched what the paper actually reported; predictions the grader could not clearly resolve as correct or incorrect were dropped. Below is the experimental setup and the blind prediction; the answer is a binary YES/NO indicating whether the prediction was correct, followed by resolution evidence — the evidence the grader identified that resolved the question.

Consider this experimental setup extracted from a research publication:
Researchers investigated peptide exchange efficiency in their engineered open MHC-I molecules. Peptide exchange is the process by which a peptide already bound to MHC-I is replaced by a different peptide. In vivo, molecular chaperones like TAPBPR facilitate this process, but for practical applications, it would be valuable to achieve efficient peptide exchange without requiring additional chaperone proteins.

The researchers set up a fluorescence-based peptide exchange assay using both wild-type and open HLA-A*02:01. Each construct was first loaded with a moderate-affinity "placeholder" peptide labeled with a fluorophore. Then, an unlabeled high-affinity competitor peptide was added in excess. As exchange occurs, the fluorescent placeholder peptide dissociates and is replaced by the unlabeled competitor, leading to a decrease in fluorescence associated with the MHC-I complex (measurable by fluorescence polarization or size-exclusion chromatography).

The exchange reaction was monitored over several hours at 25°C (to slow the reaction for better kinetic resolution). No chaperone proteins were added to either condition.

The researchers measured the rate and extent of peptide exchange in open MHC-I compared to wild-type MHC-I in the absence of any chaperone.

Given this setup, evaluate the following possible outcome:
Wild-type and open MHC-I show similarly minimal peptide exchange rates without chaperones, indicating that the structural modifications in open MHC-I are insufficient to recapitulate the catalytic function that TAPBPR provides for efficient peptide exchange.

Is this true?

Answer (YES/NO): NO